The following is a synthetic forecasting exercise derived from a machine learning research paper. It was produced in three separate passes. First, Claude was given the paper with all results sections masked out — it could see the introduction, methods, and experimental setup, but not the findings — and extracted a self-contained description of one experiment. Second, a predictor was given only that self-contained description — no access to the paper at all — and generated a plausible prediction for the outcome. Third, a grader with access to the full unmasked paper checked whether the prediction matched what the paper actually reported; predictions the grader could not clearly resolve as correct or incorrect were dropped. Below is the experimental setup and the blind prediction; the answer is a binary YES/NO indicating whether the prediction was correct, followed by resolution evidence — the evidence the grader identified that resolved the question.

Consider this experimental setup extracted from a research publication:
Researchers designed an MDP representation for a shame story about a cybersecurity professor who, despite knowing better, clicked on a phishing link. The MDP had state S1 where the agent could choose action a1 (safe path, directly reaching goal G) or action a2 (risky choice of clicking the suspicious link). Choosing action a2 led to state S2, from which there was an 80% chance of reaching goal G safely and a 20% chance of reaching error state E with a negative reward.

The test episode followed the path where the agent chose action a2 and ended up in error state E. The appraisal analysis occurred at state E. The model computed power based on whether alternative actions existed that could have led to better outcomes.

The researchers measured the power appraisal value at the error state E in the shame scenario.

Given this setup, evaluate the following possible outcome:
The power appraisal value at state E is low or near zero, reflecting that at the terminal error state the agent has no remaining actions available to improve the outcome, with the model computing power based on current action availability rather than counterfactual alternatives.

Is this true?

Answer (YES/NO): NO